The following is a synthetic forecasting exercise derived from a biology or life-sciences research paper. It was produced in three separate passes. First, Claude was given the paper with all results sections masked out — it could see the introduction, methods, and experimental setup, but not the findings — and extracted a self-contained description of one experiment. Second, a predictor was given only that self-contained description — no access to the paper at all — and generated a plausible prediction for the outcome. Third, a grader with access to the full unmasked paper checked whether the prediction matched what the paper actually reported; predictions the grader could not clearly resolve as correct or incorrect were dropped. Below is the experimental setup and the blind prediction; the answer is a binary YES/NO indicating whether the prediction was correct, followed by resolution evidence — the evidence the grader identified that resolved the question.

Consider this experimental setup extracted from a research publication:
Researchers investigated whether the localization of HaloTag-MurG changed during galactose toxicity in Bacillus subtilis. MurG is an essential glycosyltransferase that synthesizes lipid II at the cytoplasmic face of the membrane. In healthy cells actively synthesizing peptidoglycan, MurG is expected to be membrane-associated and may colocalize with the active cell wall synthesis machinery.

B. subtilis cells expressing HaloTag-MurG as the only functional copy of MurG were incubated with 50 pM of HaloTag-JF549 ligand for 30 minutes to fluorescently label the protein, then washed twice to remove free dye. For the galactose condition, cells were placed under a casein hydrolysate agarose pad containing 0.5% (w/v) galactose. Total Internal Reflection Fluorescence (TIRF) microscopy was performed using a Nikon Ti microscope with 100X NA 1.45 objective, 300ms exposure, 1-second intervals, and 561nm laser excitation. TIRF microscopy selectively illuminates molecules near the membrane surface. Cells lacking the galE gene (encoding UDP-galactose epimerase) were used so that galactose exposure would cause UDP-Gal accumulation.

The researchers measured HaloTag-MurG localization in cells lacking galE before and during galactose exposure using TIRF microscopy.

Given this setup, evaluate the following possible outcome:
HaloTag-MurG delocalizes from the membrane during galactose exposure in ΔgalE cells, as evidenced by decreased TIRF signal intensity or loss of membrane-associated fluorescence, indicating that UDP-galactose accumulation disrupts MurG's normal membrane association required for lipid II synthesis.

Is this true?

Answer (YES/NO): NO